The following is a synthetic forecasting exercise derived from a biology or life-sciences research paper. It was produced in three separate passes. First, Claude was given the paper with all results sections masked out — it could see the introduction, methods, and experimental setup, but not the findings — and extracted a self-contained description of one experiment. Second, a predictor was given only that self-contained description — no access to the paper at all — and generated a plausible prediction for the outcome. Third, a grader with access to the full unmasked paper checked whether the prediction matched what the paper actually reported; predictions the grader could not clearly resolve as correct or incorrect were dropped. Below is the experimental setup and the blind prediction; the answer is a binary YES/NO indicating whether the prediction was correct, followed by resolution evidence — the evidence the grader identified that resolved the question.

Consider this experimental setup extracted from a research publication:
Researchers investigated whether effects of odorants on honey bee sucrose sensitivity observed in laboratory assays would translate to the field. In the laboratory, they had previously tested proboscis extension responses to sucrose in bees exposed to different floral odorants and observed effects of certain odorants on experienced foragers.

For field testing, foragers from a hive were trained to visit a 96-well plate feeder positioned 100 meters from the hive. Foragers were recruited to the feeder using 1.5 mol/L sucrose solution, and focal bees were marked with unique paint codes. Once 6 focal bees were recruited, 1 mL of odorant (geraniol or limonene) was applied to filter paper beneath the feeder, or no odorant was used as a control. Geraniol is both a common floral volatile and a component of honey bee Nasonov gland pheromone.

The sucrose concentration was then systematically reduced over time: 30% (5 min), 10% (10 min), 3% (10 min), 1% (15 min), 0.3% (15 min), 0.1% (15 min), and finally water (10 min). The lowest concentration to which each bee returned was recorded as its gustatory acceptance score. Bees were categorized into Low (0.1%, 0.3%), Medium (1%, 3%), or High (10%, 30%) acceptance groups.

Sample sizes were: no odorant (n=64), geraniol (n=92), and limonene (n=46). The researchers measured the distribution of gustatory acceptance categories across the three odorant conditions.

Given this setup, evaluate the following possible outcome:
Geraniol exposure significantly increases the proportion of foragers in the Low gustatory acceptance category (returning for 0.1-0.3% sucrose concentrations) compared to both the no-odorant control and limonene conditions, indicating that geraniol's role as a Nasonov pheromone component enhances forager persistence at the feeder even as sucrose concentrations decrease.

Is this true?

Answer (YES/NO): NO